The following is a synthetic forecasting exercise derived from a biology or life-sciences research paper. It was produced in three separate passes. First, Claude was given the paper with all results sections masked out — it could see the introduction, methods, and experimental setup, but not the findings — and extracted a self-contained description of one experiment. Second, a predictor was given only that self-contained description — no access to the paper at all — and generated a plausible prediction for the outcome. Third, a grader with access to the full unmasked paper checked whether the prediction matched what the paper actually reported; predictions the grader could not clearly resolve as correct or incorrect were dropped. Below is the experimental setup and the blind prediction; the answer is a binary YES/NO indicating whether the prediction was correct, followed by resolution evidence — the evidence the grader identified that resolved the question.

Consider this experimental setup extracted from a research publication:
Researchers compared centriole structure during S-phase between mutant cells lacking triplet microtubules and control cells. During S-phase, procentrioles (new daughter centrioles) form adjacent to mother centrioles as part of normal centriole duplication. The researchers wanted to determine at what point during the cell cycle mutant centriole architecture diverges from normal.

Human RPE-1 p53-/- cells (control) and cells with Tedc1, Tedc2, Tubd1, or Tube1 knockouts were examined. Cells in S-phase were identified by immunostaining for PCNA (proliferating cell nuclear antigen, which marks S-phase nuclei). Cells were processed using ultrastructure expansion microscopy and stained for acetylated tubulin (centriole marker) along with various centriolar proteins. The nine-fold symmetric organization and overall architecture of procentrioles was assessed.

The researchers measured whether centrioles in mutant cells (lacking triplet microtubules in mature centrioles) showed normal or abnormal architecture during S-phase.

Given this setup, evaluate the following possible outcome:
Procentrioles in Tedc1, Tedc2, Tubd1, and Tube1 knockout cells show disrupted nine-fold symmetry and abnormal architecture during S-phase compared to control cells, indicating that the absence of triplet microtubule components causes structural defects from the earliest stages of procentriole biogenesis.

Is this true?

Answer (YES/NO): NO